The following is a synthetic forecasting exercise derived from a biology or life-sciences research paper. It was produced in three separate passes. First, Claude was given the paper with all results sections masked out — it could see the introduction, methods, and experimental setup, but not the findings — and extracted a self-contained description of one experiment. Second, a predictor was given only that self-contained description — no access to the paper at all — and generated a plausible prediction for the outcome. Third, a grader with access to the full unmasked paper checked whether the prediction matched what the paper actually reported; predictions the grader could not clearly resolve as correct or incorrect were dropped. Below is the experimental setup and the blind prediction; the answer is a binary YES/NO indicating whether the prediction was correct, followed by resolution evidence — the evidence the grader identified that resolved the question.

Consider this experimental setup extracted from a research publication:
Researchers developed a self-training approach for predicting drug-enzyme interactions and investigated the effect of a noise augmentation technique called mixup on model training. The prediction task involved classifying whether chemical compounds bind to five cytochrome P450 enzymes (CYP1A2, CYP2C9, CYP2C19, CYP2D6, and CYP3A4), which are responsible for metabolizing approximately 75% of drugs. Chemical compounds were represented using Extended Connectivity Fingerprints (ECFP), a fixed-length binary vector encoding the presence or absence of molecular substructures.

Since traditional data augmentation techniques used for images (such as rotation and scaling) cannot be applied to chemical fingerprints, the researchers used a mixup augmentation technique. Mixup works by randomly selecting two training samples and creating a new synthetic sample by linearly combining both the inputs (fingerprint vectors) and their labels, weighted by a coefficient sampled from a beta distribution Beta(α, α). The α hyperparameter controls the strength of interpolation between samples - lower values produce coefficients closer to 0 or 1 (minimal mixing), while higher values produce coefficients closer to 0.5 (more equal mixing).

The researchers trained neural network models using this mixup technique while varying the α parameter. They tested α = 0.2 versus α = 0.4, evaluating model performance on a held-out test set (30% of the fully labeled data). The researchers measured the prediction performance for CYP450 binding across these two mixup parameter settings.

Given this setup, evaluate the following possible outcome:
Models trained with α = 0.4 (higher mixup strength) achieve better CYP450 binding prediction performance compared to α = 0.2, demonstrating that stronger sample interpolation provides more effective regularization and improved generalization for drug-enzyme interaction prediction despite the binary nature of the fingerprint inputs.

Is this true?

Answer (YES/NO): NO